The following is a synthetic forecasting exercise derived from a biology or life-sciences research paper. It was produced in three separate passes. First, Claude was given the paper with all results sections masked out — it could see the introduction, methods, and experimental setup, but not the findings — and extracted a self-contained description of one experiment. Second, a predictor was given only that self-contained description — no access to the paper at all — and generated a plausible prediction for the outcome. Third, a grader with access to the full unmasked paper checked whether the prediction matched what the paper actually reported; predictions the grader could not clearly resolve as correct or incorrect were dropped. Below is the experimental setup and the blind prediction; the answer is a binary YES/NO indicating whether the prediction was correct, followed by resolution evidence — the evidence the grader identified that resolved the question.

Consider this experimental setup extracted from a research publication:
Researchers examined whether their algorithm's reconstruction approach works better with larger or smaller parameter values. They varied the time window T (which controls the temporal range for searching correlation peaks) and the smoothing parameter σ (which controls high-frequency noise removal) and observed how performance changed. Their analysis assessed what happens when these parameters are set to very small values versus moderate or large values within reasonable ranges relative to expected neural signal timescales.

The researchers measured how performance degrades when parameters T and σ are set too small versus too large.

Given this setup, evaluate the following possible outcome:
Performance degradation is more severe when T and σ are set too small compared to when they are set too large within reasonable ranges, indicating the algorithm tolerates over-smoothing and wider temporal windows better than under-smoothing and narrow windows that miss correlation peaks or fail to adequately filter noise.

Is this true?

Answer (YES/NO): YES